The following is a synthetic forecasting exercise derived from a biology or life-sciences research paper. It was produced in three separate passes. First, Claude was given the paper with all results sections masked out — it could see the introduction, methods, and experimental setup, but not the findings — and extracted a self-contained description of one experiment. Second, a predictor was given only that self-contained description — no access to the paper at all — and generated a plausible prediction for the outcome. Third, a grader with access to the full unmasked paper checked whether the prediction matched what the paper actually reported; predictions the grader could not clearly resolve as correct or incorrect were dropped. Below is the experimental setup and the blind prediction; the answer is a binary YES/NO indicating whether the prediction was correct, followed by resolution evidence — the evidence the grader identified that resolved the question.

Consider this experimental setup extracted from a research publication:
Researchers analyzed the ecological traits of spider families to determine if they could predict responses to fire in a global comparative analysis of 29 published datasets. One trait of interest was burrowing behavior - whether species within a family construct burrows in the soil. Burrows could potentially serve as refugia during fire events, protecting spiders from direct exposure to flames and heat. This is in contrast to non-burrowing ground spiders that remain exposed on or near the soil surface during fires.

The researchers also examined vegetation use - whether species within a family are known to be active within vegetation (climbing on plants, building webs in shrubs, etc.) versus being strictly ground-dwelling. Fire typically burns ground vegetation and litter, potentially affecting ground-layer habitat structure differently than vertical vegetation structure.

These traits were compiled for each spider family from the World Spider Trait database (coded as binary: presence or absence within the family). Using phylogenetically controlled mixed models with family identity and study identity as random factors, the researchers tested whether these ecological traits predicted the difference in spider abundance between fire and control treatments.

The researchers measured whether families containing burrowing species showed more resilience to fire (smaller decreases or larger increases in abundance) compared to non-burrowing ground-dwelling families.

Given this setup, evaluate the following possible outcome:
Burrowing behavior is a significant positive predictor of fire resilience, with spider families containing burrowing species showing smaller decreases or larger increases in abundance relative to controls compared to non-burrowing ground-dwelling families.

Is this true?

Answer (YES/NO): NO